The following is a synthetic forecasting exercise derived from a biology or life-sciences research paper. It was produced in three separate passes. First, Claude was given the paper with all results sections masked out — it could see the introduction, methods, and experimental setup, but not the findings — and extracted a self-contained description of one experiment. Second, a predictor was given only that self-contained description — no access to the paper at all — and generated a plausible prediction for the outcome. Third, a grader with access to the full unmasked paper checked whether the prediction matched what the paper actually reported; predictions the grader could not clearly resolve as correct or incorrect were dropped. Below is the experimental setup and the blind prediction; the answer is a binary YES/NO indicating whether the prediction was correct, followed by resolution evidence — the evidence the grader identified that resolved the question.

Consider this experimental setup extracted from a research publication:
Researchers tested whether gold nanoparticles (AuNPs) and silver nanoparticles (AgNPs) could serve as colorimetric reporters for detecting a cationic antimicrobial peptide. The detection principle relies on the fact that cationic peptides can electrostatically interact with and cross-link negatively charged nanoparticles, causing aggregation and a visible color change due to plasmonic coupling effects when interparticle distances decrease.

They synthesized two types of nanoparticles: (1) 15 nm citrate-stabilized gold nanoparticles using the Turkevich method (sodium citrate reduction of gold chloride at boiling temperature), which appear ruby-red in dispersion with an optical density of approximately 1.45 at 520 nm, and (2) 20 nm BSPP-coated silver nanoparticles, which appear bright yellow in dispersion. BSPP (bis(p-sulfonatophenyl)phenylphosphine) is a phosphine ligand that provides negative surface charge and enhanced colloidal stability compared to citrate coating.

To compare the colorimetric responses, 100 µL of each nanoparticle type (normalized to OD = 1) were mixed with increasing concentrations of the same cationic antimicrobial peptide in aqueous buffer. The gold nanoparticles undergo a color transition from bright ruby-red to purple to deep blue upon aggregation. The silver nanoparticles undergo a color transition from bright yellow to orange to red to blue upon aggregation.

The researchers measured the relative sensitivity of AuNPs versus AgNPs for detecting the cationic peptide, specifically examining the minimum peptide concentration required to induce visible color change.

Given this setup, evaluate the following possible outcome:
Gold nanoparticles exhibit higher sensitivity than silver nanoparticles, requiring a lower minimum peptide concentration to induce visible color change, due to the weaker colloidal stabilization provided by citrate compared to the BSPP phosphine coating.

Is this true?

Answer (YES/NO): NO